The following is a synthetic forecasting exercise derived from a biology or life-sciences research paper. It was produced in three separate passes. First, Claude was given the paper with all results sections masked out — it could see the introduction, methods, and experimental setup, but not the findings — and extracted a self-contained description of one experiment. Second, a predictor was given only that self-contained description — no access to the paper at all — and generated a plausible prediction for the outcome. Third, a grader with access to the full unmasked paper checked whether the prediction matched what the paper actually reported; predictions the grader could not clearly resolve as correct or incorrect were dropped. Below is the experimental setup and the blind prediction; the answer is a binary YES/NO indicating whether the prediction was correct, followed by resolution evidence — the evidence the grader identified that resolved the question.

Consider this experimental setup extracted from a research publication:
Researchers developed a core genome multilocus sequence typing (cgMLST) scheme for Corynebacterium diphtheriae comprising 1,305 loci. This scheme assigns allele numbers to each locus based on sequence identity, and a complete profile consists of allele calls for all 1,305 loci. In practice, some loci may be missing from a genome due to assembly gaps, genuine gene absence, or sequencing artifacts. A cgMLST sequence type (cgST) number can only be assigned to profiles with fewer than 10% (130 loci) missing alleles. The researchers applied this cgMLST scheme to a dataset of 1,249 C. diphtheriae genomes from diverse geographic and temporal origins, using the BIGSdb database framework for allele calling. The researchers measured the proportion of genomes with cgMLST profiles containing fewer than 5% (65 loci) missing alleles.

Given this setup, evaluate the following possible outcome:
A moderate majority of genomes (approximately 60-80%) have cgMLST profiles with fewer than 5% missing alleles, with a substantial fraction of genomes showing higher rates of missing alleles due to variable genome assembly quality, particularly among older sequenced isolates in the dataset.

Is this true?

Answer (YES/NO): NO